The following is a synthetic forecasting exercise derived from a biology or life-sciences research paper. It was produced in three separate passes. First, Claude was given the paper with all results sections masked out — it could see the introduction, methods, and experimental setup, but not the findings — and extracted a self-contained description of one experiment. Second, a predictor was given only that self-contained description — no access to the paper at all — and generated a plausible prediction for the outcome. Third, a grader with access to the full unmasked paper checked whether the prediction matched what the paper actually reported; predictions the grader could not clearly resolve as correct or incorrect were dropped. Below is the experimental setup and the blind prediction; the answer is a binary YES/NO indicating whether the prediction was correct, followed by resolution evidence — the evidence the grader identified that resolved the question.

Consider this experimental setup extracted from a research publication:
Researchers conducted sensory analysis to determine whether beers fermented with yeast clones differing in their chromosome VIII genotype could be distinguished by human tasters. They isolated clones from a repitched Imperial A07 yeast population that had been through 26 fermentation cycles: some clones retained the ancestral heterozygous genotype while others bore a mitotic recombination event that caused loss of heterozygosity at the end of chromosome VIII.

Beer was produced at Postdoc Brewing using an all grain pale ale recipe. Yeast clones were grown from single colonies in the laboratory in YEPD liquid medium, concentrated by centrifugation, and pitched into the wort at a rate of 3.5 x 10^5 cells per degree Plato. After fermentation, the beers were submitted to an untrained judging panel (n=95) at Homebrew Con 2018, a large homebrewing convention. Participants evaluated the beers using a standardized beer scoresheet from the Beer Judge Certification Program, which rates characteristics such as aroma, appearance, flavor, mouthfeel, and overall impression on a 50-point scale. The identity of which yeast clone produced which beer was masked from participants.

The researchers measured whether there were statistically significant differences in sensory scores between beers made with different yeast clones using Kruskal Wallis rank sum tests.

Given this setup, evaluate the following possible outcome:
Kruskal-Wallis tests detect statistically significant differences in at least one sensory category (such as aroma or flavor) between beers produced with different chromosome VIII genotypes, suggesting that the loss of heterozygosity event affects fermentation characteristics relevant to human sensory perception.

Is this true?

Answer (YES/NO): YES